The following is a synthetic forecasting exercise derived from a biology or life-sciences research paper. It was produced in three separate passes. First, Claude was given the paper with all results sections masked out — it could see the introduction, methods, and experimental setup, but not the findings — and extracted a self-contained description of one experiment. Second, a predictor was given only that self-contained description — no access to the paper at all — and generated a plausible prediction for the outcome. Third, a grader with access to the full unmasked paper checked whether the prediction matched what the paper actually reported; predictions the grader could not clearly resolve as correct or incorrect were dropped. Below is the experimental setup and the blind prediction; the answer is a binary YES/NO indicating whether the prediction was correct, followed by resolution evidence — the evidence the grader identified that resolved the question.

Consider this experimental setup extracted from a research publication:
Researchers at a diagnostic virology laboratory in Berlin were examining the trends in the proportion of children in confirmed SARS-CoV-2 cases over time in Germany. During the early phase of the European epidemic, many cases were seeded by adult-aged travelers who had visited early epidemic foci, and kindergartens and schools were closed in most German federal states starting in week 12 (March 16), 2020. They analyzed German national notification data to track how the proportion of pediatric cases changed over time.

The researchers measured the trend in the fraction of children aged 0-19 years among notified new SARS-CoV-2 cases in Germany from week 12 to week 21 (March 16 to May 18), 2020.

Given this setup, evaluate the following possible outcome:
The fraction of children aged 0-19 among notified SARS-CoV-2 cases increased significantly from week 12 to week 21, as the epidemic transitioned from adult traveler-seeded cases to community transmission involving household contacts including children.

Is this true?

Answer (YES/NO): YES